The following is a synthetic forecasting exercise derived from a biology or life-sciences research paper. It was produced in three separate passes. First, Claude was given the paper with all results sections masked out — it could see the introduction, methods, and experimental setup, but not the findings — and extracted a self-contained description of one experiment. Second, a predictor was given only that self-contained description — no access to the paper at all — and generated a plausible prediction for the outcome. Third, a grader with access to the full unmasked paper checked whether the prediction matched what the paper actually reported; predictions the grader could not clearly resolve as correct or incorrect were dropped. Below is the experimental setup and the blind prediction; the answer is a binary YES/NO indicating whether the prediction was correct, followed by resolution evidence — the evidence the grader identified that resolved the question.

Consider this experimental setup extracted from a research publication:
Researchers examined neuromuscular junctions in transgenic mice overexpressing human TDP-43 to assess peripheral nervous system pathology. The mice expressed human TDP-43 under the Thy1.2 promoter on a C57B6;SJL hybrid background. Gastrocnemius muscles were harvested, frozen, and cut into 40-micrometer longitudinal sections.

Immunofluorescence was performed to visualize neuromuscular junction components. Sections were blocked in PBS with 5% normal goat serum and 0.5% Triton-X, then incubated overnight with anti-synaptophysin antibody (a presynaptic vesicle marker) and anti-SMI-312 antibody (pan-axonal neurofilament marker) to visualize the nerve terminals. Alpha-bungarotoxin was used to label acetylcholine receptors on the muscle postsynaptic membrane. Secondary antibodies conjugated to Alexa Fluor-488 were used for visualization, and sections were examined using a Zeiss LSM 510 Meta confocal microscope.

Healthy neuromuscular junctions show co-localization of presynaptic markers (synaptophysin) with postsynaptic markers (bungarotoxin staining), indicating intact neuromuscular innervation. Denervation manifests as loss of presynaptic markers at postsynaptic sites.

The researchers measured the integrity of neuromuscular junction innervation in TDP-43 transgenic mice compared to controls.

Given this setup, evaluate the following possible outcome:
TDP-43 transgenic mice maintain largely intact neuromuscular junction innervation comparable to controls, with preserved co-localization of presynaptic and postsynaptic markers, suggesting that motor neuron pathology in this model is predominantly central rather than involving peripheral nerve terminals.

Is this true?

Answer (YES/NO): NO